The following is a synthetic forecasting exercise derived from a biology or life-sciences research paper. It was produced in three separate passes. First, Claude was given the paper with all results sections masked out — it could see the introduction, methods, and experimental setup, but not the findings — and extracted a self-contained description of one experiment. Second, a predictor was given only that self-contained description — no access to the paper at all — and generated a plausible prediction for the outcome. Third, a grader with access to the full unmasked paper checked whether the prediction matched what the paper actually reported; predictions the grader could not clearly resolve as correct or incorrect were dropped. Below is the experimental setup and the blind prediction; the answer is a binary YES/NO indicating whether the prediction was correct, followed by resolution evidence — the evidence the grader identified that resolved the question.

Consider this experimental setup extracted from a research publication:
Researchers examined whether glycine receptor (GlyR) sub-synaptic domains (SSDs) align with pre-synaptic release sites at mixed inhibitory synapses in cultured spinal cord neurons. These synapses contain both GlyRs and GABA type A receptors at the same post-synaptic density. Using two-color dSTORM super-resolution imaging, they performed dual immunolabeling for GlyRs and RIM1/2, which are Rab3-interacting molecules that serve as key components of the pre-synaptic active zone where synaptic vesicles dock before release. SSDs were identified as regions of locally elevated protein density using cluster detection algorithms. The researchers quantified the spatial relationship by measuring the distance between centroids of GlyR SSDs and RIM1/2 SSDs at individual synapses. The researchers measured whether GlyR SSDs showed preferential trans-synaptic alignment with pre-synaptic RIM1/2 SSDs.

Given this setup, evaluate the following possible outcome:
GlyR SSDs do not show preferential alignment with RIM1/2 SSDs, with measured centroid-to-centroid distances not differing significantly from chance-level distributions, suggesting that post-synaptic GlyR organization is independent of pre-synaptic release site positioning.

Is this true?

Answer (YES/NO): NO